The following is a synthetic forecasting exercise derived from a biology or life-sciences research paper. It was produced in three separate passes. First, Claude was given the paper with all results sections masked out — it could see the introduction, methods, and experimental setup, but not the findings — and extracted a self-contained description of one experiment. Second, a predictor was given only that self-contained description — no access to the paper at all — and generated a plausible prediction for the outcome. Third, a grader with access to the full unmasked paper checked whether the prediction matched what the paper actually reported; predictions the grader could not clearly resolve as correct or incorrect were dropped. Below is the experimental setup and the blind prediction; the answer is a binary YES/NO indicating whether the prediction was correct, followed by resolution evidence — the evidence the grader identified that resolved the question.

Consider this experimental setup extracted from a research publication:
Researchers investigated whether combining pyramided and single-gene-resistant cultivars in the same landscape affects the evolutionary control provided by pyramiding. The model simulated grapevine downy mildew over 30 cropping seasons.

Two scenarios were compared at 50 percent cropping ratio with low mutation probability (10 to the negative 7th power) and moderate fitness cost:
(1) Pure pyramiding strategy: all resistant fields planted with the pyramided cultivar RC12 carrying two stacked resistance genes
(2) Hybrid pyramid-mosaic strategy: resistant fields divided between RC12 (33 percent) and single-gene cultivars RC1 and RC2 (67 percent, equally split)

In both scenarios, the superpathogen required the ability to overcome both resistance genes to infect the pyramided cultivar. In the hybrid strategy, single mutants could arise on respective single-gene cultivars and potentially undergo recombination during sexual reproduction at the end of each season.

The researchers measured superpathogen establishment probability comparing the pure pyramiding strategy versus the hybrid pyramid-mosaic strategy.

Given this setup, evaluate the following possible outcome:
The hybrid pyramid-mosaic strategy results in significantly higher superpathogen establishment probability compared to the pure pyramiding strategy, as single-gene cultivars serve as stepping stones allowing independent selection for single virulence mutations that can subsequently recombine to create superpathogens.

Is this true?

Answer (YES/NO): YES